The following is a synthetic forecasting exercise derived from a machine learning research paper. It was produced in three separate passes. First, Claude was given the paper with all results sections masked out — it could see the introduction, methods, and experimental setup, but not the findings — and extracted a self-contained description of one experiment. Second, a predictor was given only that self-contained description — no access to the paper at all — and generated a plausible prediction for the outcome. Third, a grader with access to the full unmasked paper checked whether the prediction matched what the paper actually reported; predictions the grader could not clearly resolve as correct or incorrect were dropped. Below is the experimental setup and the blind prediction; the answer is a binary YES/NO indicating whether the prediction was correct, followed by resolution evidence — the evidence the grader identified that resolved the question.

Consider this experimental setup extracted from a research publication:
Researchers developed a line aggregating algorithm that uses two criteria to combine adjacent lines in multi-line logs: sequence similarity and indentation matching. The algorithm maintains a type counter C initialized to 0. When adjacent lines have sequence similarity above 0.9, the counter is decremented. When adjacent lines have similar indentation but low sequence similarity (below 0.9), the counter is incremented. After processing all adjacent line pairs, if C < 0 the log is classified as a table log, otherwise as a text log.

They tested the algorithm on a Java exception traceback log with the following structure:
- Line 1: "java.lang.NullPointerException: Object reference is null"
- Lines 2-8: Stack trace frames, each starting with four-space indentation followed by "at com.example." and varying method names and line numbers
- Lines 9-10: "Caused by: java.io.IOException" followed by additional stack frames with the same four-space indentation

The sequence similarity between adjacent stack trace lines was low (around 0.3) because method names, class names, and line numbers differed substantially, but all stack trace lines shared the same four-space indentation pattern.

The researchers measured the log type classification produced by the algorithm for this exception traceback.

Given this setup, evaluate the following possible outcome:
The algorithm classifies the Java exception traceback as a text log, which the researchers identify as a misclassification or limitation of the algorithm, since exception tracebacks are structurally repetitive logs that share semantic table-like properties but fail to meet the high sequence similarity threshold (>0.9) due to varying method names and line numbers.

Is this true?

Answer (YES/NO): NO